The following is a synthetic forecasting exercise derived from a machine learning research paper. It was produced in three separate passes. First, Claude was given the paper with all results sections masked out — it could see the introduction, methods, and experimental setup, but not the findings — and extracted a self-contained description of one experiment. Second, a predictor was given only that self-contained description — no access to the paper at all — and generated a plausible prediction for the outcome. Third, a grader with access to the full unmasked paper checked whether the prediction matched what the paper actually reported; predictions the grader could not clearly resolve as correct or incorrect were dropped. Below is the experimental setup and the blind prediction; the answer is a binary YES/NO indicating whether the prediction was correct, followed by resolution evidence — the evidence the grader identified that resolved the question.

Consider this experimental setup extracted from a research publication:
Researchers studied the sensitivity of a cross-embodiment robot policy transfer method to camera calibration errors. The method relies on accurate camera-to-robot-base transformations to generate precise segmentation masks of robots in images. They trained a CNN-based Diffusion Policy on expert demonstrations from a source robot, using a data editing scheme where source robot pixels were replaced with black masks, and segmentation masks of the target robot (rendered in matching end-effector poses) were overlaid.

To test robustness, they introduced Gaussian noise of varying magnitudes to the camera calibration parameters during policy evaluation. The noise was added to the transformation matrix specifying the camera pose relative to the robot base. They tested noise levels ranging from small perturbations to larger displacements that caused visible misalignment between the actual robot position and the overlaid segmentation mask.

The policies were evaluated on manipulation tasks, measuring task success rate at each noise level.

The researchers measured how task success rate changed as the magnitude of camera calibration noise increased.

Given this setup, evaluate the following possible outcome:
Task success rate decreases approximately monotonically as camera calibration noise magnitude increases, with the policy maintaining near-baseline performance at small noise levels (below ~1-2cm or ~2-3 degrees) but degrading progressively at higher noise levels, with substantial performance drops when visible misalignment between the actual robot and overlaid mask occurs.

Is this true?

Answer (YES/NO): NO